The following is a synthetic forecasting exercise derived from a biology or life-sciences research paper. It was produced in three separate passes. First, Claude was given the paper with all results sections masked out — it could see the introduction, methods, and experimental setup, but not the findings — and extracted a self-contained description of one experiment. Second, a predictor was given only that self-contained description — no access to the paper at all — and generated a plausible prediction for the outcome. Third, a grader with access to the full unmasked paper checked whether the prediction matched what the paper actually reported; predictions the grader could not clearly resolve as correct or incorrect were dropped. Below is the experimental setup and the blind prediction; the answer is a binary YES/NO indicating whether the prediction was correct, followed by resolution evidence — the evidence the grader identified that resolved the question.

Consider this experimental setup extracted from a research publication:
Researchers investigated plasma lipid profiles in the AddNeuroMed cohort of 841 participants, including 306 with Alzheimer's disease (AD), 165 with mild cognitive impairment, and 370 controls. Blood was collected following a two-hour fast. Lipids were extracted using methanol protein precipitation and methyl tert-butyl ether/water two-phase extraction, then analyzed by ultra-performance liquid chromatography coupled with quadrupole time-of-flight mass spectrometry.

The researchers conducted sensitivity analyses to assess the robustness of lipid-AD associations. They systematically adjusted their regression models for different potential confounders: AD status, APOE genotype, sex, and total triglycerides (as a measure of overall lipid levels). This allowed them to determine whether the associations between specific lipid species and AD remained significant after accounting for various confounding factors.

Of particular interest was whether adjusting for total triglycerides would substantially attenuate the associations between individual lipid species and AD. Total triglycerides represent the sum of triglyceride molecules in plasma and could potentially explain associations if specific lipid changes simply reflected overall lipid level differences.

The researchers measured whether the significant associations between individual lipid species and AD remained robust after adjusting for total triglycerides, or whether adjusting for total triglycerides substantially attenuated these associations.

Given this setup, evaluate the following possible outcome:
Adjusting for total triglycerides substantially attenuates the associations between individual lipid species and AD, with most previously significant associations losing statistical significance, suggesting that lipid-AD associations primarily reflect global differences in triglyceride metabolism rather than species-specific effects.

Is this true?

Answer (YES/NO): NO